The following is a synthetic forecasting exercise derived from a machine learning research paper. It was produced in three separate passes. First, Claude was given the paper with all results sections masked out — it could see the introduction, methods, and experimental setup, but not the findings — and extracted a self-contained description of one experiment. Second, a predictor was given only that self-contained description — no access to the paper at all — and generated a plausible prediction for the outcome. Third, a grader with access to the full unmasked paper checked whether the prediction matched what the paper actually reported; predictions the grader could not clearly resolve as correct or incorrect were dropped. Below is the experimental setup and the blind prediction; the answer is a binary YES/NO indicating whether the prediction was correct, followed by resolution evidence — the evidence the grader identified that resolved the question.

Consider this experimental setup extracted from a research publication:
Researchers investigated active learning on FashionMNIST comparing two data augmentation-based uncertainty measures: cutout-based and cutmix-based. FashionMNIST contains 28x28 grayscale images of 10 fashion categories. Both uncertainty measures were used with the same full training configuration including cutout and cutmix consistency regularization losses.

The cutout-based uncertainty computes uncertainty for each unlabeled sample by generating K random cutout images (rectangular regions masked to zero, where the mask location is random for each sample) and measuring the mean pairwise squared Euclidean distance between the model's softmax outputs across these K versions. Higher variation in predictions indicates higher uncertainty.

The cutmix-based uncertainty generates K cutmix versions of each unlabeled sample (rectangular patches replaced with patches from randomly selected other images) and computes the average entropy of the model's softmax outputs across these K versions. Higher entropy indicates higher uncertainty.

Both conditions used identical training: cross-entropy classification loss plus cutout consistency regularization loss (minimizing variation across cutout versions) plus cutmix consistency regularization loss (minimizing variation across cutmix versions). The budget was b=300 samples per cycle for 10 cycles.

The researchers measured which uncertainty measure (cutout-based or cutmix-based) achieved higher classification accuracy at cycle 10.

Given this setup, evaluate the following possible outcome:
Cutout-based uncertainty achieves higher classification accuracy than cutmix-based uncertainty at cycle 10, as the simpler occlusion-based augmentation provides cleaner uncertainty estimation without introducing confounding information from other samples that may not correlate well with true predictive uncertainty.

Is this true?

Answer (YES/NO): NO